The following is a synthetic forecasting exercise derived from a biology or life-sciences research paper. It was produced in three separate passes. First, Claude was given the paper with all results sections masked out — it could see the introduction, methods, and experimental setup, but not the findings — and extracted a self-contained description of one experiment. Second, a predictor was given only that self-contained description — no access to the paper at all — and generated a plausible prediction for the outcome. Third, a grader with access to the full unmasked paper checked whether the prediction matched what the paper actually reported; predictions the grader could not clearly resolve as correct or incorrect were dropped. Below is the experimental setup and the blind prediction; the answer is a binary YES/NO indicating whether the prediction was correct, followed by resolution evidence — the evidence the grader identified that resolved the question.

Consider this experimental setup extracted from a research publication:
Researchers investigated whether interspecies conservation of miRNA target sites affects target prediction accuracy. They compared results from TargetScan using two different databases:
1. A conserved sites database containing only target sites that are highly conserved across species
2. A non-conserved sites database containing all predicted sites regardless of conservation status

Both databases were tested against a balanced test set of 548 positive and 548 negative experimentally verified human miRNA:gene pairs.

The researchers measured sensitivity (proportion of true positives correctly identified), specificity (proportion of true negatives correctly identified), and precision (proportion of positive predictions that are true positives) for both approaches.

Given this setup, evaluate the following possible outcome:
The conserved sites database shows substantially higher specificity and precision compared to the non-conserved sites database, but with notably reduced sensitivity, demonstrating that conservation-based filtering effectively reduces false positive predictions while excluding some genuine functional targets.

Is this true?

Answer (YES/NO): YES